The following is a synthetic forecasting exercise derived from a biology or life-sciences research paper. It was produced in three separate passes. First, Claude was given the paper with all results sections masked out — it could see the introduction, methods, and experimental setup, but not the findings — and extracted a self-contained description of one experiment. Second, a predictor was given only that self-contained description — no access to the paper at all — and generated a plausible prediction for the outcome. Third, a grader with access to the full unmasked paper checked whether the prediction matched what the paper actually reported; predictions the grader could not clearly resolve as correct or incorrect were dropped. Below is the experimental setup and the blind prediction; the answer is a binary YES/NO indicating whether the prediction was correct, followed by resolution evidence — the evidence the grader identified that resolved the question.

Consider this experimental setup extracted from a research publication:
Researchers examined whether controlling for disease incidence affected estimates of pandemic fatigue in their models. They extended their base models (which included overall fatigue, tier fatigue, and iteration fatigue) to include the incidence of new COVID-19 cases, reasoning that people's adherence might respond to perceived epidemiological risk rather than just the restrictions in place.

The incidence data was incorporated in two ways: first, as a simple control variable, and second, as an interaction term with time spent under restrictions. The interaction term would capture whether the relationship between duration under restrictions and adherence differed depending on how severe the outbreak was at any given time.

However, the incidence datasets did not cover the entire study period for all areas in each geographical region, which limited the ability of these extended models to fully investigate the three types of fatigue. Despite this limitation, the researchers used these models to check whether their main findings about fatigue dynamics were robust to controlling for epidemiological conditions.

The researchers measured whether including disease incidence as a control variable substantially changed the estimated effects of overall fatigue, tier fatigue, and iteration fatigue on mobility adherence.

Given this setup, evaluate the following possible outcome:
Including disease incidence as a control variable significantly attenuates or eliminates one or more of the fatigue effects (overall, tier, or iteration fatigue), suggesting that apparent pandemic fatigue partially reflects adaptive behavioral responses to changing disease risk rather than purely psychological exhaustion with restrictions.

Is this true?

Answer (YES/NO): NO